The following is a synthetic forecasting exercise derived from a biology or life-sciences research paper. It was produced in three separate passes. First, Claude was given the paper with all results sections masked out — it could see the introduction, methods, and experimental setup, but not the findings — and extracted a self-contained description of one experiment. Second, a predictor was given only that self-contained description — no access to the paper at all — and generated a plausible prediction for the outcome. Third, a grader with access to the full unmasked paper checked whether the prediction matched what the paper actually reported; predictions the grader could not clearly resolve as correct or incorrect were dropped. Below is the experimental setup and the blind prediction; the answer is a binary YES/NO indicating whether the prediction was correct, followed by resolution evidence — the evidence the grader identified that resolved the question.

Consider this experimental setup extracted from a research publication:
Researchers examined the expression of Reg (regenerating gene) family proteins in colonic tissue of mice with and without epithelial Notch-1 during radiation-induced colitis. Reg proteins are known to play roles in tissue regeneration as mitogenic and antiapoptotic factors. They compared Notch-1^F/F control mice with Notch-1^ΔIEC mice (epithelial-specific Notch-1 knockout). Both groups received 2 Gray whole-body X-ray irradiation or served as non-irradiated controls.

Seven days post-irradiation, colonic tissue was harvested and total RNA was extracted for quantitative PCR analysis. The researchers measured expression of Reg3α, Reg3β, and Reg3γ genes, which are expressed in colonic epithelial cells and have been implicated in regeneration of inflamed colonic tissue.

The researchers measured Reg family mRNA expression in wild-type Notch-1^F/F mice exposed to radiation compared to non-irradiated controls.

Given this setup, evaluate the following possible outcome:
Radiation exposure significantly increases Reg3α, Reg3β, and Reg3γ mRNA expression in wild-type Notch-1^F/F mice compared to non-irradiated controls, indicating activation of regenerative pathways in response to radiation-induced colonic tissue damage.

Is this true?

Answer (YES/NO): YES